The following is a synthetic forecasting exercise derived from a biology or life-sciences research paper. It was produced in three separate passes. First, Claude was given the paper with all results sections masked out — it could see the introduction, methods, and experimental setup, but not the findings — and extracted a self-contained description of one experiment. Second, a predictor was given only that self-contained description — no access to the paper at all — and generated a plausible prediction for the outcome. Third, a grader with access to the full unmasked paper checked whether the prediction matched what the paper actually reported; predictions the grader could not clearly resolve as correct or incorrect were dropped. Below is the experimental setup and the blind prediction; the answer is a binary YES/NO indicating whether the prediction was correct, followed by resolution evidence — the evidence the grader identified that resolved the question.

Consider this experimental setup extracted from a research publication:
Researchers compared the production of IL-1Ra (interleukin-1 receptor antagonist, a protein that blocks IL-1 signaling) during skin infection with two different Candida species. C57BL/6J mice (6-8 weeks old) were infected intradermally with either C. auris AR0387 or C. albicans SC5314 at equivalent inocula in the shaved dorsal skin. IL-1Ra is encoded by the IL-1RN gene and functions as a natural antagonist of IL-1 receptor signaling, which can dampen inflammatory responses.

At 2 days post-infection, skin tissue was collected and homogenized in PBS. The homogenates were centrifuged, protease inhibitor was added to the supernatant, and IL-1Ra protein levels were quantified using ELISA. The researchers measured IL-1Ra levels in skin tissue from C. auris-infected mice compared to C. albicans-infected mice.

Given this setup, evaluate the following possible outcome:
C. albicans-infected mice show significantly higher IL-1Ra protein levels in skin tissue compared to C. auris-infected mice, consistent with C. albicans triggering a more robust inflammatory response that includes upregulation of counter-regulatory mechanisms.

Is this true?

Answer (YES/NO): NO